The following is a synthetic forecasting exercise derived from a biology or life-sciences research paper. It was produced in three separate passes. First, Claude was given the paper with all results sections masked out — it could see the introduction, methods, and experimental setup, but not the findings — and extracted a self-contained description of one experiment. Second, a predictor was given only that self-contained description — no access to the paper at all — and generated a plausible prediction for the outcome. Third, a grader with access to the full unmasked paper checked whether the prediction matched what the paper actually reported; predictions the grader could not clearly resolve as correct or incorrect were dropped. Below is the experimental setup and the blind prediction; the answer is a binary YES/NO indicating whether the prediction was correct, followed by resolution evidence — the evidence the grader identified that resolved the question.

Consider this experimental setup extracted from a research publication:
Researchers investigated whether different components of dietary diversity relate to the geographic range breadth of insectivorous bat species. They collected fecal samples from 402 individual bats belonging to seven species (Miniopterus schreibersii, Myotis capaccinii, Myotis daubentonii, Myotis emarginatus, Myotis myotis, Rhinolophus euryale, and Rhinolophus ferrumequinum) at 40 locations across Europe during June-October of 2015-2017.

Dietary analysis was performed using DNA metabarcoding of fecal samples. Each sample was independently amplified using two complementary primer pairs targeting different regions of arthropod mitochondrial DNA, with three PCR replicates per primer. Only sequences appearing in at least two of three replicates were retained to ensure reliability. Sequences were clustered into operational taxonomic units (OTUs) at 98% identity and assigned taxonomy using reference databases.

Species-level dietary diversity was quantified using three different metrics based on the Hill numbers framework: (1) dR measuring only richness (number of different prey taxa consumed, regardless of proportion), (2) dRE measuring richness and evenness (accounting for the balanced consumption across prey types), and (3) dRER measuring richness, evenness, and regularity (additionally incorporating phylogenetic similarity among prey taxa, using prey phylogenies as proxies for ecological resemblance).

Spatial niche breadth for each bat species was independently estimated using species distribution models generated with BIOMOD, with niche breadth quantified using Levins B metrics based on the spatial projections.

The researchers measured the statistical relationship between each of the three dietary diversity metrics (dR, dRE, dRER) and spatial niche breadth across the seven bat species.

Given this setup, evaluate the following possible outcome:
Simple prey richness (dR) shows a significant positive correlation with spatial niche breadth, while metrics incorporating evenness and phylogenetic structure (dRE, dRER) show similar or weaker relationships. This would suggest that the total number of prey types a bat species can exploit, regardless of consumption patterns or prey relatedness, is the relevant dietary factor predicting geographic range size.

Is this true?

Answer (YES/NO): NO